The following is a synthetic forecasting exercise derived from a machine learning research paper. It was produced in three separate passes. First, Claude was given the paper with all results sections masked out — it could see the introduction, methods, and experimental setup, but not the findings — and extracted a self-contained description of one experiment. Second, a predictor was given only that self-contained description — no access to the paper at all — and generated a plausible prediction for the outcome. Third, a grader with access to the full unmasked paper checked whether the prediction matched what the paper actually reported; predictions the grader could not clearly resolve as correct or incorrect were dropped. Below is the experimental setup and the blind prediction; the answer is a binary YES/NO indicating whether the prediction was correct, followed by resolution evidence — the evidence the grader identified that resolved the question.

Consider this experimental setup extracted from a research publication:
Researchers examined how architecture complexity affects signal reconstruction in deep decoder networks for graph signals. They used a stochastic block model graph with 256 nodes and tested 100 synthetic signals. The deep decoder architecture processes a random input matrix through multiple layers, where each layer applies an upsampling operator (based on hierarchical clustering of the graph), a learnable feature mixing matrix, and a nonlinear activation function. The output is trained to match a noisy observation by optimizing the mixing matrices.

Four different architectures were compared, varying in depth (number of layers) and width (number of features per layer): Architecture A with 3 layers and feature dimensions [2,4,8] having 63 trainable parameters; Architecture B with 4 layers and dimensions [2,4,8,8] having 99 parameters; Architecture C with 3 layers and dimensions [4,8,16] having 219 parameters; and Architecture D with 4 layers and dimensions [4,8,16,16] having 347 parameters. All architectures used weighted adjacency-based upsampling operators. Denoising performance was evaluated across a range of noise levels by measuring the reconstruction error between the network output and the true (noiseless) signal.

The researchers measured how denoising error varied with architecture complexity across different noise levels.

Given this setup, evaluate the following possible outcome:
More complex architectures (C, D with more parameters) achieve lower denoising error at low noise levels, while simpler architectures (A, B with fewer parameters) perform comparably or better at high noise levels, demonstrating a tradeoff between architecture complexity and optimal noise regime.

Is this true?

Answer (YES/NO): YES